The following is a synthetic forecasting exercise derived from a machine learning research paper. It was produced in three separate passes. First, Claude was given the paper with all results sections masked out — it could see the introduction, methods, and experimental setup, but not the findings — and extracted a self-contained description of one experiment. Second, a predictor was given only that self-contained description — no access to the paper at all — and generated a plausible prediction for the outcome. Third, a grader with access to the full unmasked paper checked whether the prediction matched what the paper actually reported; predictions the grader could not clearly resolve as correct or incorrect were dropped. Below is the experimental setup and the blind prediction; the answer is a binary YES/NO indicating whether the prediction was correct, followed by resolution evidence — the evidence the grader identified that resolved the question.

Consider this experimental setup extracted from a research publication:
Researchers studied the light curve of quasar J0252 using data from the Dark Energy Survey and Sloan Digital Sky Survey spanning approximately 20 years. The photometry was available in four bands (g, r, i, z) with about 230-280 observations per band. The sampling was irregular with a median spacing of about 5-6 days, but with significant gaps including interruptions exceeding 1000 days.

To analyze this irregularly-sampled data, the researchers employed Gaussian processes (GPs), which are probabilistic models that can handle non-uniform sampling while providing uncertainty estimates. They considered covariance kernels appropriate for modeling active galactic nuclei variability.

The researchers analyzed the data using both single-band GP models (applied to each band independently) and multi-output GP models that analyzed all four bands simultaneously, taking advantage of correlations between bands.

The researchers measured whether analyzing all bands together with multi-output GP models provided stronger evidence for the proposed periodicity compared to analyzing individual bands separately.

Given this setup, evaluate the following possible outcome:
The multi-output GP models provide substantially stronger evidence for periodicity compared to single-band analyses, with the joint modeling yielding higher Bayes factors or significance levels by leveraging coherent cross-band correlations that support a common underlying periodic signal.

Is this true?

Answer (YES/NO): YES